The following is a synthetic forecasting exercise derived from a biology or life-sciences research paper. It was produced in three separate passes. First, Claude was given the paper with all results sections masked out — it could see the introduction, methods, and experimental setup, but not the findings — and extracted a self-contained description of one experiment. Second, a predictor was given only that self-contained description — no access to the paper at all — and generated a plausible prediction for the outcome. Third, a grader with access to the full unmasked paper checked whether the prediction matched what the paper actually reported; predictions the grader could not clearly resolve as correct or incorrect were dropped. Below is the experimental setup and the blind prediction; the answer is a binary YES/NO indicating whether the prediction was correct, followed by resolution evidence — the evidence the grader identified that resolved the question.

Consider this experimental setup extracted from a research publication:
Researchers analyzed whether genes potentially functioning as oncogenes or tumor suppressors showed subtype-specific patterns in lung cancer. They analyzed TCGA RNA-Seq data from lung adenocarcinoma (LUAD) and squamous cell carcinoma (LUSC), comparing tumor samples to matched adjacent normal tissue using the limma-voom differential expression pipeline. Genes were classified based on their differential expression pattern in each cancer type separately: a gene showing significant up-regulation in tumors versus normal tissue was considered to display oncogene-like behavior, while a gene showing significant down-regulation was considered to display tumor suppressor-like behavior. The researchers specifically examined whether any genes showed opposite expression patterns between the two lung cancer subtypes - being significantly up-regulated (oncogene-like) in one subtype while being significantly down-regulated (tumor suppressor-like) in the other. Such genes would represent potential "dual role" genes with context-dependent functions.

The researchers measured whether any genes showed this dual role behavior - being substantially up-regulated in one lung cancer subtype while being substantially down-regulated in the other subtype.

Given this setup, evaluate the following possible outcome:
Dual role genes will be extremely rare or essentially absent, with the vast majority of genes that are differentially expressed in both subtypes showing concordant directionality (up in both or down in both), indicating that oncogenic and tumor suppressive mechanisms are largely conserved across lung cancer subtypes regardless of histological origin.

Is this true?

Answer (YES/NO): NO